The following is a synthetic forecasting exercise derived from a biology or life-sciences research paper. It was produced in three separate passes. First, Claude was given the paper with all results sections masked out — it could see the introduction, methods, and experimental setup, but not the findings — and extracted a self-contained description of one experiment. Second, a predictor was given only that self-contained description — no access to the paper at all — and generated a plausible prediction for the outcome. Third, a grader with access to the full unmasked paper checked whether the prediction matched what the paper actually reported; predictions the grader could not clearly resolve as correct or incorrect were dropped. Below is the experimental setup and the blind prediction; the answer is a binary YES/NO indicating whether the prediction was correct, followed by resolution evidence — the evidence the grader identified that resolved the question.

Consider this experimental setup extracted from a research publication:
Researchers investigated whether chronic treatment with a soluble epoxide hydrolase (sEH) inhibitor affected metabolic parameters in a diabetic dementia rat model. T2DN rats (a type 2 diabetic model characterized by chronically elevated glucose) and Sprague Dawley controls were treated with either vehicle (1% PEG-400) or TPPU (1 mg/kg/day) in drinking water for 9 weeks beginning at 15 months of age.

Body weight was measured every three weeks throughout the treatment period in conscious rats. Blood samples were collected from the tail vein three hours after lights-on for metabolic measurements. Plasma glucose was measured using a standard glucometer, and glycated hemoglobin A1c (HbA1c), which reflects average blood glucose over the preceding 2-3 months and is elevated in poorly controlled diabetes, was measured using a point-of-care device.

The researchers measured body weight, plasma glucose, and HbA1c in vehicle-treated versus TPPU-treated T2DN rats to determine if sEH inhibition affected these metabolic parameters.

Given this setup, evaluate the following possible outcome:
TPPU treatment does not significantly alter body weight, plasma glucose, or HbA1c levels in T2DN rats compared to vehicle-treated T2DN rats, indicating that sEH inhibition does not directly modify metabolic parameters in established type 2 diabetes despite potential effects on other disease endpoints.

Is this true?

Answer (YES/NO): NO